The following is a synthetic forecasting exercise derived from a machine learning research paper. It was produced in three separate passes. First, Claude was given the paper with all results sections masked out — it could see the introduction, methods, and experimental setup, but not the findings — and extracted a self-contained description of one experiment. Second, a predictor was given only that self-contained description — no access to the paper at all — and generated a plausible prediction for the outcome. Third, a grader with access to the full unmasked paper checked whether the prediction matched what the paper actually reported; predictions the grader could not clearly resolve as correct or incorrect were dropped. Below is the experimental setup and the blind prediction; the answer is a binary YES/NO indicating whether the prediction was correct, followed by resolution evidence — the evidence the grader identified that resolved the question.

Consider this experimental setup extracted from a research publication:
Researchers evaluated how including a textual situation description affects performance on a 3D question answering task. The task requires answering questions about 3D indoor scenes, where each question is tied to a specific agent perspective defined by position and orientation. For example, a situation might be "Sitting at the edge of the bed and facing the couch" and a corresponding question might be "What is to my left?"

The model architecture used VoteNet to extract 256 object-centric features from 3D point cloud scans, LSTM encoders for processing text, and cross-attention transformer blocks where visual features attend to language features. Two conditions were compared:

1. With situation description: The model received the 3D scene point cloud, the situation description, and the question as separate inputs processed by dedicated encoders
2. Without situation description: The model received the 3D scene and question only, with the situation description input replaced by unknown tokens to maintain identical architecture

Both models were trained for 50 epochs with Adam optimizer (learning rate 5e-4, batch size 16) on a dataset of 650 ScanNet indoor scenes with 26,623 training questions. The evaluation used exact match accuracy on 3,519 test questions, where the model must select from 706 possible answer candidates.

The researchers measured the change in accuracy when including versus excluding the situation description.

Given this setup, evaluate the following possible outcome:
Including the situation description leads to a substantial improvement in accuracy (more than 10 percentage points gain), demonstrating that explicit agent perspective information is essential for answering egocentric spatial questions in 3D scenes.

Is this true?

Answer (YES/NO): NO